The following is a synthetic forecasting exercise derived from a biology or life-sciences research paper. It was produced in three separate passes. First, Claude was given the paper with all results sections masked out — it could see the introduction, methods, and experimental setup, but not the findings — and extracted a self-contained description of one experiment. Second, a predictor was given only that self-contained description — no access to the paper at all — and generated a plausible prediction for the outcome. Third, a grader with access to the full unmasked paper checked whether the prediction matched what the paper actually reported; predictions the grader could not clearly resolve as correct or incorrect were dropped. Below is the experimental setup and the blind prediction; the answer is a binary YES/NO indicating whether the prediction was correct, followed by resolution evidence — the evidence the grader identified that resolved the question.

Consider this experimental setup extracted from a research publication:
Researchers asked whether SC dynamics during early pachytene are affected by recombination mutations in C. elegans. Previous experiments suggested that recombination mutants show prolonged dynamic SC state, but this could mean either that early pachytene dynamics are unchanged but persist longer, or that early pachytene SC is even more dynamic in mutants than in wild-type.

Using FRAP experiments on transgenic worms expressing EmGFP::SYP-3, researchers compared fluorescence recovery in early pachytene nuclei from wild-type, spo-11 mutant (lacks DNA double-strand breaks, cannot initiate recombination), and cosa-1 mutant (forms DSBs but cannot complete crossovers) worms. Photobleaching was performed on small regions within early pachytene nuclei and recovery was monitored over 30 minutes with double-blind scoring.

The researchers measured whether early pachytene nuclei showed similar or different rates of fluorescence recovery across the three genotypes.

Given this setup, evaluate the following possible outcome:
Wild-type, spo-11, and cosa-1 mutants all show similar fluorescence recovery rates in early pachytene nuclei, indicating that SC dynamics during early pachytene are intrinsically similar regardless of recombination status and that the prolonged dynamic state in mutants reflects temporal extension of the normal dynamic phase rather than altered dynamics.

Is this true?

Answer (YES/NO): YES